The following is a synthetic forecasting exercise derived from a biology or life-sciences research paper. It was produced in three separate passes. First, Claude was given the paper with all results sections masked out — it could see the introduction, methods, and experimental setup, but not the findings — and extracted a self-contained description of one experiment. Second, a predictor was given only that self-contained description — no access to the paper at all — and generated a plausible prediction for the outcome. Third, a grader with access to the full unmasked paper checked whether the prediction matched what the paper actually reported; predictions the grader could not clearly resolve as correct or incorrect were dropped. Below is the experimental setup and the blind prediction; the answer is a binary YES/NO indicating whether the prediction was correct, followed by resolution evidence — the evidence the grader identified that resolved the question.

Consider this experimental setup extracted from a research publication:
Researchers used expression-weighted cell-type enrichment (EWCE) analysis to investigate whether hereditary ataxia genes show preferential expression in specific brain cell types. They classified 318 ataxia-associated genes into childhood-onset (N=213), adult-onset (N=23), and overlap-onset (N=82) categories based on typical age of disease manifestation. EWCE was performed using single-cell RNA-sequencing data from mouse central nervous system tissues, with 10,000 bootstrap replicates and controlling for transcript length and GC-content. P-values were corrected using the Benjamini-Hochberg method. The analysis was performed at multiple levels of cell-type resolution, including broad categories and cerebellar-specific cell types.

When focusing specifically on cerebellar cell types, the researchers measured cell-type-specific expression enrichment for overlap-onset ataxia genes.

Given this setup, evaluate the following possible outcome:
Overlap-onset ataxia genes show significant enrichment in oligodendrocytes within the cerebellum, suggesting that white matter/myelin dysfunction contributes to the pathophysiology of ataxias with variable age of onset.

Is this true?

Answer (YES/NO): NO